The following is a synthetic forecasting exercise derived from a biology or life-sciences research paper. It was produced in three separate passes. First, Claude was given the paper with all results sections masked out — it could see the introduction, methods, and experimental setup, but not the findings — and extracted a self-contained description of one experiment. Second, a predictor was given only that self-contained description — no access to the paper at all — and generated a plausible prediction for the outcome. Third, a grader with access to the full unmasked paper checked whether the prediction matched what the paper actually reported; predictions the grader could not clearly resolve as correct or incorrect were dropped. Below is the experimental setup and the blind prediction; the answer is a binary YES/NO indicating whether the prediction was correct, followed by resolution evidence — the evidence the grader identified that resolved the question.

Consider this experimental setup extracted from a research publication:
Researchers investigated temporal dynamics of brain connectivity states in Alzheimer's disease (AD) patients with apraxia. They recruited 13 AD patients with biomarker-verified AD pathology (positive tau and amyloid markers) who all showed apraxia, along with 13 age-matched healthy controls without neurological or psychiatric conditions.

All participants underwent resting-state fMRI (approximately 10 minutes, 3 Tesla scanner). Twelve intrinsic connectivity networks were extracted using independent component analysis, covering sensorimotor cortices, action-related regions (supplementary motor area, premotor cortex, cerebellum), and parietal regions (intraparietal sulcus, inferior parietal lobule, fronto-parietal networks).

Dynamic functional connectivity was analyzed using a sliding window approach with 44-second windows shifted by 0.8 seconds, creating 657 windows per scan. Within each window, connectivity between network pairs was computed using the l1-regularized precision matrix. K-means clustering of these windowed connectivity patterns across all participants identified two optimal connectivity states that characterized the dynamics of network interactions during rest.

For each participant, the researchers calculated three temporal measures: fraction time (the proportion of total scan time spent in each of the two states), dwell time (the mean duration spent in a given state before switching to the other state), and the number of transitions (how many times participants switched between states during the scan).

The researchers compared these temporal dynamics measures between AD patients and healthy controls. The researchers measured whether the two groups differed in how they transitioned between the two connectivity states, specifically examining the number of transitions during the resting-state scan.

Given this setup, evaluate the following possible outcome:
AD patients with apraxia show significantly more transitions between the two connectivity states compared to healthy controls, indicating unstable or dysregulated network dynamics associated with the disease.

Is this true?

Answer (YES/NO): NO